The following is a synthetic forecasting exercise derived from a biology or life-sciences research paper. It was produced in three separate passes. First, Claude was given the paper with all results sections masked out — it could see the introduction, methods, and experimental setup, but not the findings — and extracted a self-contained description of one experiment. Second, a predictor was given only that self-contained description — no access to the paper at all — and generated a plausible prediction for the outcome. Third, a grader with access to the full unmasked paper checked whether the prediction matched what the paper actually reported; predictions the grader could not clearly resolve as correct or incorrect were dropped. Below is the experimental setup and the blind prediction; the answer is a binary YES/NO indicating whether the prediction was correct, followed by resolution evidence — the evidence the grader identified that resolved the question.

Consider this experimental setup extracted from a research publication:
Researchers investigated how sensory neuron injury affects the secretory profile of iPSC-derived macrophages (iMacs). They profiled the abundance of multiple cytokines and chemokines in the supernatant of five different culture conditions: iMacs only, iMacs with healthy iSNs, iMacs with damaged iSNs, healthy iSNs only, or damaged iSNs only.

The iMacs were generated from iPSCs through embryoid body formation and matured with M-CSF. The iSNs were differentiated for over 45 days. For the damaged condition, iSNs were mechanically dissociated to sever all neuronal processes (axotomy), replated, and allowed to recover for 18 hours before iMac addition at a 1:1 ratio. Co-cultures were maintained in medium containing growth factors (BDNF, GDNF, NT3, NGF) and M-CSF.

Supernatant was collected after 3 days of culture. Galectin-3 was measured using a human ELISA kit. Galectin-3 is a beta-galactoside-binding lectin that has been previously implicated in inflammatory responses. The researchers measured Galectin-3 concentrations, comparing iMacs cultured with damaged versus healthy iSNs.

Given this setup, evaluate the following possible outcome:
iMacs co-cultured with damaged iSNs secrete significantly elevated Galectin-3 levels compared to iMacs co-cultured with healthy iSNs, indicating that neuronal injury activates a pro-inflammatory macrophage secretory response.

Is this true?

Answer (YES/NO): YES